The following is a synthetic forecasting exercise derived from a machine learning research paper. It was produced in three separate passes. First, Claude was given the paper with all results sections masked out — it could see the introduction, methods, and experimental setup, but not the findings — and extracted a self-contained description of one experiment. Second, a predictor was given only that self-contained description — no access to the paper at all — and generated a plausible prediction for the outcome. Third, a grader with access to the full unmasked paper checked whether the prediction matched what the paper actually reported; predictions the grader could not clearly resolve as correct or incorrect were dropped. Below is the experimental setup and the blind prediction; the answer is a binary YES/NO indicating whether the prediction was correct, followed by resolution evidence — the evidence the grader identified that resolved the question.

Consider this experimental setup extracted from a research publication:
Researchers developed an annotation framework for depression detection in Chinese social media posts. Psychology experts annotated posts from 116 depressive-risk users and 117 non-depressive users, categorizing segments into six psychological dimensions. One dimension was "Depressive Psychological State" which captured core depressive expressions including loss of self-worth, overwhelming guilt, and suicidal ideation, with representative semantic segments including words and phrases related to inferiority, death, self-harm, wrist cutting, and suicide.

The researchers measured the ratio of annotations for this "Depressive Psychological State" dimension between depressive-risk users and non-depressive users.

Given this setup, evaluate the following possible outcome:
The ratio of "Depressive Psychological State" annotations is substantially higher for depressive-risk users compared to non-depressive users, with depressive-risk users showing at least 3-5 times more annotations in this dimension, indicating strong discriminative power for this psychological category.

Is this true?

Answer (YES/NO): YES